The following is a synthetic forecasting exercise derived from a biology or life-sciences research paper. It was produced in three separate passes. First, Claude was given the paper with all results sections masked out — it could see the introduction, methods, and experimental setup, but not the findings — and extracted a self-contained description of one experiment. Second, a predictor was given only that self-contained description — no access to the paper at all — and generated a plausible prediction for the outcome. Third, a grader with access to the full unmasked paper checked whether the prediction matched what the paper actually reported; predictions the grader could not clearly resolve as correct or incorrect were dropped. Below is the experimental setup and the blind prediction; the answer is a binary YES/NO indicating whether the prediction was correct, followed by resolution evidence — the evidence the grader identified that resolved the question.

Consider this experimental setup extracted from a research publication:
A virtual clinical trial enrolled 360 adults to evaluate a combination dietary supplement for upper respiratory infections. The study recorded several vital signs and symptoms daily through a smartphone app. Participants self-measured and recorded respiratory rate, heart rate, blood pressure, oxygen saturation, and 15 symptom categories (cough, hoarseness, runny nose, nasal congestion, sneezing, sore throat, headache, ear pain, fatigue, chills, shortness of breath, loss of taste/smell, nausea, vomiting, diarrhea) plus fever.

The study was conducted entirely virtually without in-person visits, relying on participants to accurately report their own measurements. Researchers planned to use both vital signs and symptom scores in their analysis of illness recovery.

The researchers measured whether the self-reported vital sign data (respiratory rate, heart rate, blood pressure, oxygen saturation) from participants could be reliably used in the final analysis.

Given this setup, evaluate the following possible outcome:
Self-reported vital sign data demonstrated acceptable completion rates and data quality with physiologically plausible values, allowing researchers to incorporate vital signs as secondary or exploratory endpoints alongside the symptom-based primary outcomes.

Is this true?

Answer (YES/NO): NO